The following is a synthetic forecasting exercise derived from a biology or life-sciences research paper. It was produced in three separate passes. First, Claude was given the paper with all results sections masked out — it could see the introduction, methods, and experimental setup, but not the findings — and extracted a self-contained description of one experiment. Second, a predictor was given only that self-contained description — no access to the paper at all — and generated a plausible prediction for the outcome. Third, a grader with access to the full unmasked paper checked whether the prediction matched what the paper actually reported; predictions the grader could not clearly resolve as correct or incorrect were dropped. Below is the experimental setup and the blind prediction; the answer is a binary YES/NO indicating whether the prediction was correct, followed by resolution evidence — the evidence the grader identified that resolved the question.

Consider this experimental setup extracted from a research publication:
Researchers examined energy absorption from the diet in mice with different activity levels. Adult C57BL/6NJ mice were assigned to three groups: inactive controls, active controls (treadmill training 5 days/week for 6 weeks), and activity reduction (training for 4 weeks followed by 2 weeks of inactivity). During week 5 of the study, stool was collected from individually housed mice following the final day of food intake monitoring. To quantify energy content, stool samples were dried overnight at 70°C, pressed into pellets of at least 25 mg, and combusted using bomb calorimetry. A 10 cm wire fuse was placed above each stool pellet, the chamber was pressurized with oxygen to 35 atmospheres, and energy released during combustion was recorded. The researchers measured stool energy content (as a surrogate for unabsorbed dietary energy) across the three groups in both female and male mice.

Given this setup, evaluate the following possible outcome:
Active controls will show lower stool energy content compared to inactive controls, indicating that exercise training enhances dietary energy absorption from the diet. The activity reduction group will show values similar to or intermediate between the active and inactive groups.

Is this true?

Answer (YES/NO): NO